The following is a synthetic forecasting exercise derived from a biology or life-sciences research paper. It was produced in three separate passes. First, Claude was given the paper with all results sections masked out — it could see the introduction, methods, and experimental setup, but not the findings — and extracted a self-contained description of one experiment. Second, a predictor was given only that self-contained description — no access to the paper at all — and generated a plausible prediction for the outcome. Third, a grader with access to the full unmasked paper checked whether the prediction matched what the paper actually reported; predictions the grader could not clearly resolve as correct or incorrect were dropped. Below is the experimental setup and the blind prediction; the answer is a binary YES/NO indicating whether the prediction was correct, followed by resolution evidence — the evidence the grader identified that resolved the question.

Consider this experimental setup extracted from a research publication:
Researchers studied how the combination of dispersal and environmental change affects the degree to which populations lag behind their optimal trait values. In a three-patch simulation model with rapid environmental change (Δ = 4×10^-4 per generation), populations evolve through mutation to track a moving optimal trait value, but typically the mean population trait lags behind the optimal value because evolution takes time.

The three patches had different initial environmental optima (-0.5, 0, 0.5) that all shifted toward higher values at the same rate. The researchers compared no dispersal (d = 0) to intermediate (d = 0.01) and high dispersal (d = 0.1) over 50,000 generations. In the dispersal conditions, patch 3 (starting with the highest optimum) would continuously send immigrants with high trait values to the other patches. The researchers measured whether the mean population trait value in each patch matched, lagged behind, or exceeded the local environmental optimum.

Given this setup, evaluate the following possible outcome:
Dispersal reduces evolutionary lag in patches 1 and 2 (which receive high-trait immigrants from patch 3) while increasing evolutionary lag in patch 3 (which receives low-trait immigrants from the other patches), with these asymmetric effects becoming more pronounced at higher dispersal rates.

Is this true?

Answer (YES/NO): NO